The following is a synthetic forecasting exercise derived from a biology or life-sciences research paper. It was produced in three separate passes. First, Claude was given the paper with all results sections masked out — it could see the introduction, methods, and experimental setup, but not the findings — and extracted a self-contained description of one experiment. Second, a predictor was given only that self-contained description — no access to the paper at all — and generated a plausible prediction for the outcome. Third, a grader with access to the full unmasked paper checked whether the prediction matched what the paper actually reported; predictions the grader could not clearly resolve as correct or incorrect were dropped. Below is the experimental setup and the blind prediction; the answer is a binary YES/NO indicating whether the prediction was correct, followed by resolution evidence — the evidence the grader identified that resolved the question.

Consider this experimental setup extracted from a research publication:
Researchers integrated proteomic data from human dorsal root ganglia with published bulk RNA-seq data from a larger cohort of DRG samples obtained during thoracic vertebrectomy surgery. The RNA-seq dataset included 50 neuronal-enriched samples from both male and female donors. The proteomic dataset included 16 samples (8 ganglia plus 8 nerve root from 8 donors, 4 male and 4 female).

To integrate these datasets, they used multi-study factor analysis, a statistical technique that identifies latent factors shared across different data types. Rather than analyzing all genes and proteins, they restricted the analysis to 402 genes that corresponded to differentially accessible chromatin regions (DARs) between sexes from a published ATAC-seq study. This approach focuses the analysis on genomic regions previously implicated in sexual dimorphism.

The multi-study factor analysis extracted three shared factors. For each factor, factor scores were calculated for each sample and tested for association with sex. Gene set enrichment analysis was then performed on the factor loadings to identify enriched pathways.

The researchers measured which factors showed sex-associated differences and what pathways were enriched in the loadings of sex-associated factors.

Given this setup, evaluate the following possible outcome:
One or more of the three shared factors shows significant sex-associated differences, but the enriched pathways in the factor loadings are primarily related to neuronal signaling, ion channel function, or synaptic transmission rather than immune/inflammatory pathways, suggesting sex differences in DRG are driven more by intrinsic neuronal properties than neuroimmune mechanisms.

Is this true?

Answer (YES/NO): NO